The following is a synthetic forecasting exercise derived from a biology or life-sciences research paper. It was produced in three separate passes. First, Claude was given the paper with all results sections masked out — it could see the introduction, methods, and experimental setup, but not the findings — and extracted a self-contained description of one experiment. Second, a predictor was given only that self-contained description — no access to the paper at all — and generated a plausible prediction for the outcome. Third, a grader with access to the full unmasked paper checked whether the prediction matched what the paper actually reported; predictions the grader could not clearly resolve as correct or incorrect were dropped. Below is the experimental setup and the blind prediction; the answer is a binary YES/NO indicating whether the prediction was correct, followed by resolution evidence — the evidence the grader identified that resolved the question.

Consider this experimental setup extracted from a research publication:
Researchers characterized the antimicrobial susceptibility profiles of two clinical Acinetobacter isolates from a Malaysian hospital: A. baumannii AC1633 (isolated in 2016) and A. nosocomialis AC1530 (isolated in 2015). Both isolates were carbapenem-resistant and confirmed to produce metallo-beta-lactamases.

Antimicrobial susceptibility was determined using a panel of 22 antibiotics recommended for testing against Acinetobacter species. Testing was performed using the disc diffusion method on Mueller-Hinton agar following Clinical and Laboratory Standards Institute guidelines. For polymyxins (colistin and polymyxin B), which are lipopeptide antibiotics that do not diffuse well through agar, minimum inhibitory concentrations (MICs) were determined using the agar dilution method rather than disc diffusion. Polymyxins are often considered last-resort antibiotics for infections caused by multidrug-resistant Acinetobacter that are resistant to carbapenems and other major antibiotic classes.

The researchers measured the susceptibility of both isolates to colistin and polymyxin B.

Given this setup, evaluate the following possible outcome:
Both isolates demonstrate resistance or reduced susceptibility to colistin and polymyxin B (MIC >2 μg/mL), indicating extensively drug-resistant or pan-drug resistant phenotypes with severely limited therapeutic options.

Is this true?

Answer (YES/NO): NO